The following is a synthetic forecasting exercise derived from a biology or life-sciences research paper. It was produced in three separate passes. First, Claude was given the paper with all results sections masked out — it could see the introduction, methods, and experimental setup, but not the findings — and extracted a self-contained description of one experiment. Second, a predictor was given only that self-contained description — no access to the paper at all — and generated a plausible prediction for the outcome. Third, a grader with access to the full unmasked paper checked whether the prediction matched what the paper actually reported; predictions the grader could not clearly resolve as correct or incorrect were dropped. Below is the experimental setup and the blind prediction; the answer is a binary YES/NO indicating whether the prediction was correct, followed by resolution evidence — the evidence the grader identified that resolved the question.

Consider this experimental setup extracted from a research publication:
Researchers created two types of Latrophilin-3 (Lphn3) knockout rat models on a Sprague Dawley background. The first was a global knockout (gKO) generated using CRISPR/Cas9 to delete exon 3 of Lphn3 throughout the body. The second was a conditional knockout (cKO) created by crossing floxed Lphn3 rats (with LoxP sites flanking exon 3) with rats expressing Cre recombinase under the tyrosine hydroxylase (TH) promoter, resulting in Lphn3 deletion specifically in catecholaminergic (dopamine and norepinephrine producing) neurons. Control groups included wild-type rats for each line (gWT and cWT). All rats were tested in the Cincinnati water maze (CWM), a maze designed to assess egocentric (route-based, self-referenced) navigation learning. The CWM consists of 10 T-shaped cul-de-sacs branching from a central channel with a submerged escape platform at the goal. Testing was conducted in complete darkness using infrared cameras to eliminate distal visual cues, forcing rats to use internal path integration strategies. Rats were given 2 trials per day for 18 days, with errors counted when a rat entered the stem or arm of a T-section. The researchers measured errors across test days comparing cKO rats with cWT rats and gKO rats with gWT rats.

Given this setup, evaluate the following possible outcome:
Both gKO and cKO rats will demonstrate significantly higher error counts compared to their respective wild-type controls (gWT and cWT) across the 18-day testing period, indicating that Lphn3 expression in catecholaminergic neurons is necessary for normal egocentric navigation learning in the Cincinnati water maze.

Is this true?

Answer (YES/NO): YES